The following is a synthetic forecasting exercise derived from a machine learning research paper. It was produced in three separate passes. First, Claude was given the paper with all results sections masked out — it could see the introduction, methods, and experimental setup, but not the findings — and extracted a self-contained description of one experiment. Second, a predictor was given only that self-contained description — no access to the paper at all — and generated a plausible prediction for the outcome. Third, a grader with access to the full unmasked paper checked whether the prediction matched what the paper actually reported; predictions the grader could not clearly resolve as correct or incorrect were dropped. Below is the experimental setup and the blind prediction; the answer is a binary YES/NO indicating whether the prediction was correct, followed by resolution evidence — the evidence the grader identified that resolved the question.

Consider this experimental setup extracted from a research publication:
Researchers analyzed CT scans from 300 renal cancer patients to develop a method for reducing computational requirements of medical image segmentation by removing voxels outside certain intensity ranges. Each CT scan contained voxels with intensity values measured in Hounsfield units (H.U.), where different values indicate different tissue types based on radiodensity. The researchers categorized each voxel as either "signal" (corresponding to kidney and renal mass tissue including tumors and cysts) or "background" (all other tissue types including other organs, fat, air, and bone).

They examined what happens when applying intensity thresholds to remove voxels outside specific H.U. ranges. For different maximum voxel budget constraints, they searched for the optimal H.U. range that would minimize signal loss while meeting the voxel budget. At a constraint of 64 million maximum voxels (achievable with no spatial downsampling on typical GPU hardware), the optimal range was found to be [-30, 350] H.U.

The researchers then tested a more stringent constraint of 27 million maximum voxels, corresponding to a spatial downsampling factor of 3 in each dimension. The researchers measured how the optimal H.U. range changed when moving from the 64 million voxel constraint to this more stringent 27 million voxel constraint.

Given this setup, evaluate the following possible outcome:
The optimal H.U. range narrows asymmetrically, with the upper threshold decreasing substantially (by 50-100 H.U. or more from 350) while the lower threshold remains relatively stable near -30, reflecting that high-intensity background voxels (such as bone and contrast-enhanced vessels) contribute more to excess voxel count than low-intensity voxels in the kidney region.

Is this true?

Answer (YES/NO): NO